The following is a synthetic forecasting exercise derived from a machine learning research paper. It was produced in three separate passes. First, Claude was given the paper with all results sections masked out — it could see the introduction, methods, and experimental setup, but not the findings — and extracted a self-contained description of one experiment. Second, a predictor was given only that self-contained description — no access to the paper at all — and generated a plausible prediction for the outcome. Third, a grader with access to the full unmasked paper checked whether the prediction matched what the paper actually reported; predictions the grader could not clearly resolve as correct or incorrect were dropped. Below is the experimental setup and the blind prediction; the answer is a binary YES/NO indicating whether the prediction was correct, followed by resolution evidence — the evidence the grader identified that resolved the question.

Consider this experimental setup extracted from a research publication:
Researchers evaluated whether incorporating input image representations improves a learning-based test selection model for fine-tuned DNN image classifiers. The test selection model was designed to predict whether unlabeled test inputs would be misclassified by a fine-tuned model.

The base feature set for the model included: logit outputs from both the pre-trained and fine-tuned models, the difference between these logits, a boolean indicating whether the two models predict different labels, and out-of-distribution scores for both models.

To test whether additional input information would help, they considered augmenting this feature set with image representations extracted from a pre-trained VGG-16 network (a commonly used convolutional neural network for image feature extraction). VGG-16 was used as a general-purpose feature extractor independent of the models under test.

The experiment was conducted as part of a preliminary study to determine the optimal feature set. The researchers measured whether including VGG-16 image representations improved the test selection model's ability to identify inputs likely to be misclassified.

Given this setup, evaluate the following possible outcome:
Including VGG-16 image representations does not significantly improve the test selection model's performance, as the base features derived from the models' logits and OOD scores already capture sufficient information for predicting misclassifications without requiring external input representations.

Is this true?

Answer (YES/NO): YES